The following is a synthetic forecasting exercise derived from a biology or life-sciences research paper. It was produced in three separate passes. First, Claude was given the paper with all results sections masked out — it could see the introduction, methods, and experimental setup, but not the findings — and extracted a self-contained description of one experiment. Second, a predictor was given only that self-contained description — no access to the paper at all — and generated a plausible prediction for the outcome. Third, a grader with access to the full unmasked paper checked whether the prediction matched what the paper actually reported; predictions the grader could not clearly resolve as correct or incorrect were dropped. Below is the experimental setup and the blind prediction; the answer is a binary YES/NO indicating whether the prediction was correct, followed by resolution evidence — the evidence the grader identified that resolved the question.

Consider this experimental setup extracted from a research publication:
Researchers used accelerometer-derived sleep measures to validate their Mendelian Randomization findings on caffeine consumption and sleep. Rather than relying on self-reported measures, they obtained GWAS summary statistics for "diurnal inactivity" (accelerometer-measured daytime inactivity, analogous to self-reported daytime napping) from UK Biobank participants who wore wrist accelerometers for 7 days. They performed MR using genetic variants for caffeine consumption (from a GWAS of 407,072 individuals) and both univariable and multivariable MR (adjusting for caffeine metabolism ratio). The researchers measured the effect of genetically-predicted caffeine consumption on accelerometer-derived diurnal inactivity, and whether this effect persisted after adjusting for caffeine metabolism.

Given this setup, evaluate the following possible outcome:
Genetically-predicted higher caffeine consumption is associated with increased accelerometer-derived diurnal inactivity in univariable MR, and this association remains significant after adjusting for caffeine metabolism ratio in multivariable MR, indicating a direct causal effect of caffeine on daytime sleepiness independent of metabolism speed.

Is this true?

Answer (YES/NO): NO